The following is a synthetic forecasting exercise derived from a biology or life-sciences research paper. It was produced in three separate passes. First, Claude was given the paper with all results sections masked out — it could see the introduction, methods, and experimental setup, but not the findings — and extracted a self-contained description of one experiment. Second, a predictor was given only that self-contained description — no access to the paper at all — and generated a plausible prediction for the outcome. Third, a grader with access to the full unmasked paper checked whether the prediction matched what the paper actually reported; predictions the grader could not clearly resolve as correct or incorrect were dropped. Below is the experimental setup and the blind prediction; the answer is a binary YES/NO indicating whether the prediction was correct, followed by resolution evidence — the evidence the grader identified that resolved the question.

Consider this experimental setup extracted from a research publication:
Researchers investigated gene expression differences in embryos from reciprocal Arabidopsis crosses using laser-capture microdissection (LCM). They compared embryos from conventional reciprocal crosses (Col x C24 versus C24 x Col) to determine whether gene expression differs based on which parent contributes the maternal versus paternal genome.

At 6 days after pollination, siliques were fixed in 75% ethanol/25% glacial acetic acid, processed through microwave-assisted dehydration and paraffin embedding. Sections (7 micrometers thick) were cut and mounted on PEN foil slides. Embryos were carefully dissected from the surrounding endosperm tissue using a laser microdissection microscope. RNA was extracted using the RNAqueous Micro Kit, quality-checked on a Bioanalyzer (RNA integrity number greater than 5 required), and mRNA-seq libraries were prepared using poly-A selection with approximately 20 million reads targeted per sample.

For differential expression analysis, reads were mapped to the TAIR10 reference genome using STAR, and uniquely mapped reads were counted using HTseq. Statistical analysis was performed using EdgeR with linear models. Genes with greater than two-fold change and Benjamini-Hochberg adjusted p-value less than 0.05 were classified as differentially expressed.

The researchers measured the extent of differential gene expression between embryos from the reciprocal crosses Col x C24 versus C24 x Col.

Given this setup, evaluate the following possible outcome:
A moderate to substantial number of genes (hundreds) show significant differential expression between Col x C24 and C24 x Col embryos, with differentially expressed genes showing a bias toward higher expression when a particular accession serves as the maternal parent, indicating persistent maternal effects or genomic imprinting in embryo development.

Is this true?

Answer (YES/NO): NO